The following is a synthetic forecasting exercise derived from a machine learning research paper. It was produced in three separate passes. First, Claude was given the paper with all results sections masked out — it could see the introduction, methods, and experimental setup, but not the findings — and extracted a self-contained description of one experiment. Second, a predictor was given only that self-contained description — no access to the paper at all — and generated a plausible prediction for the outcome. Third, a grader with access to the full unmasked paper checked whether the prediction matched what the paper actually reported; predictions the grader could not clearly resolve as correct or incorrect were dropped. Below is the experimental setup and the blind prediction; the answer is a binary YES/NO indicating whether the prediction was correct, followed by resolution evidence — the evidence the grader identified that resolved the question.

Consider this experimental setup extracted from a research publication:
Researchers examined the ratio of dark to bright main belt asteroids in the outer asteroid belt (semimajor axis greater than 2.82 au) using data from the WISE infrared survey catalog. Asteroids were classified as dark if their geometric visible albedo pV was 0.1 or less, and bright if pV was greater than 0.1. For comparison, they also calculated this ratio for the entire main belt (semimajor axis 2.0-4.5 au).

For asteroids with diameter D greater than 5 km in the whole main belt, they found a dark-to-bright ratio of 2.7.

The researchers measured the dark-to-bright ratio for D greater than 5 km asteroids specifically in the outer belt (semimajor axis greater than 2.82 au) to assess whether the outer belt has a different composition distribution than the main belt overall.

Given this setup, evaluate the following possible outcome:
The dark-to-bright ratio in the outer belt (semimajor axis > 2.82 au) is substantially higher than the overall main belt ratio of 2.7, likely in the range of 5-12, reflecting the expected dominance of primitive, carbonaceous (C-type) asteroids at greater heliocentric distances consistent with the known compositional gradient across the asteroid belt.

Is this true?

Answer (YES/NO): NO